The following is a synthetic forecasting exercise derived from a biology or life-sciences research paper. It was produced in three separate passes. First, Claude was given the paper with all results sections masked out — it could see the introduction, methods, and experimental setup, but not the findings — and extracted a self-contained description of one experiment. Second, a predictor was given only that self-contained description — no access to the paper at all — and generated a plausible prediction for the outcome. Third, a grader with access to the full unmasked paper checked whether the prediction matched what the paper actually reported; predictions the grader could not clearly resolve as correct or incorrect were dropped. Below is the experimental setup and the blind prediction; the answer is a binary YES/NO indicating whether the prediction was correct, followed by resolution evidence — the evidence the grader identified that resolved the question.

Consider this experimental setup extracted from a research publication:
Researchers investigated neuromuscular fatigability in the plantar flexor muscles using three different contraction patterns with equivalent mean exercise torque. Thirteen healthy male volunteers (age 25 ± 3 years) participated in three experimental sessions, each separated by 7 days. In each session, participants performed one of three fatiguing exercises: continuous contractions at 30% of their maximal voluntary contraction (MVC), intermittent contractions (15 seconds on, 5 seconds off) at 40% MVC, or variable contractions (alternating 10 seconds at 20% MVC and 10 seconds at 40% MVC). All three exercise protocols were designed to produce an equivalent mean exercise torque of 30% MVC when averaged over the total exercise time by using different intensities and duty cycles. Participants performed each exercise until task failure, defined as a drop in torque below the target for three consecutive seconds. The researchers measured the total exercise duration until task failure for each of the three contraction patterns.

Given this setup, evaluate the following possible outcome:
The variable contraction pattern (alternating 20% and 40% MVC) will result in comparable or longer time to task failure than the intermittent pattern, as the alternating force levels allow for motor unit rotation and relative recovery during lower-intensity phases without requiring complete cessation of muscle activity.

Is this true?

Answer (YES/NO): NO